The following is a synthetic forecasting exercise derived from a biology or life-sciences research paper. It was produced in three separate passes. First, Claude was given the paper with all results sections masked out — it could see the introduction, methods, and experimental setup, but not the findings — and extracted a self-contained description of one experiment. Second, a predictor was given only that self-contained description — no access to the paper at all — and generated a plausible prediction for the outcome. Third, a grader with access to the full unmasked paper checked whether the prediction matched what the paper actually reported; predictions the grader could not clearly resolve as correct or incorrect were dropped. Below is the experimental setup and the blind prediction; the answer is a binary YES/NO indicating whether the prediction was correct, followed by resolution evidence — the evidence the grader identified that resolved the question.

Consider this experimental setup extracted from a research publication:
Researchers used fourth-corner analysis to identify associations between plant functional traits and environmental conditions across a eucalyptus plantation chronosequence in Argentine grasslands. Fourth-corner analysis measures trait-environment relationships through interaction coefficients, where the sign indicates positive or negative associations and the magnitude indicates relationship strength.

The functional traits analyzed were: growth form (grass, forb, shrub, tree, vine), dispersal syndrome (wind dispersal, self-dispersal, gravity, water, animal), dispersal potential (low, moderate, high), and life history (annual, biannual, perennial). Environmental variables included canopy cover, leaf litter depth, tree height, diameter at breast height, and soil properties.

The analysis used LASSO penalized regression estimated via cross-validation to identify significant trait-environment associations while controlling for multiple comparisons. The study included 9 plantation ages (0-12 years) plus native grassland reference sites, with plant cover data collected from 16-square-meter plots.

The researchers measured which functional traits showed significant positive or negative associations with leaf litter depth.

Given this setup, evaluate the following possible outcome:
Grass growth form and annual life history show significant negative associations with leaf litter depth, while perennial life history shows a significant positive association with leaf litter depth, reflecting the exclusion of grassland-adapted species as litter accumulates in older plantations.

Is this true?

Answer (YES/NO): NO